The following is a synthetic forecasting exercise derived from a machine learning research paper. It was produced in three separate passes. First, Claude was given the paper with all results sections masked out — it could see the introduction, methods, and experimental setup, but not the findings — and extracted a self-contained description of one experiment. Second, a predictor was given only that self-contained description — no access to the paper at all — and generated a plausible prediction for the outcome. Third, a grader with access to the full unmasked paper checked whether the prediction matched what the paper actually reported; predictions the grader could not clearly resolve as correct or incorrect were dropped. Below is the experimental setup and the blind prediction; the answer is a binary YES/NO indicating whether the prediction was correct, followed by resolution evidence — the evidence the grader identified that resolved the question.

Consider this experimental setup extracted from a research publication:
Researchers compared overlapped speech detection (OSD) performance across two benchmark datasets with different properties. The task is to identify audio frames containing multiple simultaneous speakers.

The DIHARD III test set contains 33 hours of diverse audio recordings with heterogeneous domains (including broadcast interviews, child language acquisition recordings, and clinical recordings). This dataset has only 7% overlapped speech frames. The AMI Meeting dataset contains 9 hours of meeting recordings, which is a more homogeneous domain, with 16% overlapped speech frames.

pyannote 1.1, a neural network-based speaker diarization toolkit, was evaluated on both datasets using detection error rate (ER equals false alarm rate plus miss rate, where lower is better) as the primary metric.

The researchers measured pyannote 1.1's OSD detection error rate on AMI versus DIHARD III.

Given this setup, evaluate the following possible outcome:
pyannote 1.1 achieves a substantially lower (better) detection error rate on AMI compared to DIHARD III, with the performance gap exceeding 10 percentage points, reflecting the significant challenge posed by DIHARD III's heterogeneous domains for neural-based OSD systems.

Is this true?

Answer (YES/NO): YES